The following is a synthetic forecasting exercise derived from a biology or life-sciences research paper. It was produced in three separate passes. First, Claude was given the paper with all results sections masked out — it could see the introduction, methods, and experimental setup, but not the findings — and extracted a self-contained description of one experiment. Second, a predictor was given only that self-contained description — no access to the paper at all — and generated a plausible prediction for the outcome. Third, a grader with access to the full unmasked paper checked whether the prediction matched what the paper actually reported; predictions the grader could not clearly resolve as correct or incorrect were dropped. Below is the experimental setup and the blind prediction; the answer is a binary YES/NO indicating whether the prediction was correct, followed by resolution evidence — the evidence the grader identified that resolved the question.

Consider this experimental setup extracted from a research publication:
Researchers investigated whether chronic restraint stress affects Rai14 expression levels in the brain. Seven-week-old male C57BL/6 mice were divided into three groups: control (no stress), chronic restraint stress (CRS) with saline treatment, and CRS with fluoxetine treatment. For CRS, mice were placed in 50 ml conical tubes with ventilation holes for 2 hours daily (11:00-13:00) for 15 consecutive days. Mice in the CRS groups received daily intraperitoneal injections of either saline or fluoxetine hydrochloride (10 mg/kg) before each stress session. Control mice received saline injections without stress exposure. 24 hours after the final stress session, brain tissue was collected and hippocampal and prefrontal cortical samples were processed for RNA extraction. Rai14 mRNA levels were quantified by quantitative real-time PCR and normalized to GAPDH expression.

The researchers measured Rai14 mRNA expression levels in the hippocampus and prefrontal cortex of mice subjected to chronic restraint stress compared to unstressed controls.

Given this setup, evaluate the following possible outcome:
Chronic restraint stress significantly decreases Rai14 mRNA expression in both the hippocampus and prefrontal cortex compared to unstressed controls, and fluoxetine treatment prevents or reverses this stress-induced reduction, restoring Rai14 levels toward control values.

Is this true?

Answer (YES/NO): NO